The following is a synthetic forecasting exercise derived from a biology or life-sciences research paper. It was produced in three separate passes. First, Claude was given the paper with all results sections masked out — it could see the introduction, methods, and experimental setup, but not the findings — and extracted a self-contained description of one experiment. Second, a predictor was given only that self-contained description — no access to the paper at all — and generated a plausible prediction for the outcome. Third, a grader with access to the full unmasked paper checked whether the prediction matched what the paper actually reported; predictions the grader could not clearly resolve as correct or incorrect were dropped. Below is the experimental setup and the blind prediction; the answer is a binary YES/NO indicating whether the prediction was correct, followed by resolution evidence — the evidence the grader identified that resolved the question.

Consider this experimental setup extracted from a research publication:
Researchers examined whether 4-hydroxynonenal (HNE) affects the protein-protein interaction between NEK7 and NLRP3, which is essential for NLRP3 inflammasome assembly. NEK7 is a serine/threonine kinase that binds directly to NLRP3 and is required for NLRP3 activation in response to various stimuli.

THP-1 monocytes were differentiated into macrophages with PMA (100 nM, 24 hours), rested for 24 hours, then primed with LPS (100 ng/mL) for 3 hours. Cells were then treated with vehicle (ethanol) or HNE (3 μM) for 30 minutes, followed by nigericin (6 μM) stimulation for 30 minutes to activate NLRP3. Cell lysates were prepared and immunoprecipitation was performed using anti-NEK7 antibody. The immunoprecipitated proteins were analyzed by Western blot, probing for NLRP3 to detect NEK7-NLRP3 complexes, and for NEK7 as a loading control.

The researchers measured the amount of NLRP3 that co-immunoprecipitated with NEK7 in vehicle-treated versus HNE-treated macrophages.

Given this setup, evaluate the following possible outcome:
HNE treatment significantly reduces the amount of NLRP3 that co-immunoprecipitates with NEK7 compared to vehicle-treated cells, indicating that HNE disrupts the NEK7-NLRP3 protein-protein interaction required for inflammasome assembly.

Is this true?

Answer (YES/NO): YES